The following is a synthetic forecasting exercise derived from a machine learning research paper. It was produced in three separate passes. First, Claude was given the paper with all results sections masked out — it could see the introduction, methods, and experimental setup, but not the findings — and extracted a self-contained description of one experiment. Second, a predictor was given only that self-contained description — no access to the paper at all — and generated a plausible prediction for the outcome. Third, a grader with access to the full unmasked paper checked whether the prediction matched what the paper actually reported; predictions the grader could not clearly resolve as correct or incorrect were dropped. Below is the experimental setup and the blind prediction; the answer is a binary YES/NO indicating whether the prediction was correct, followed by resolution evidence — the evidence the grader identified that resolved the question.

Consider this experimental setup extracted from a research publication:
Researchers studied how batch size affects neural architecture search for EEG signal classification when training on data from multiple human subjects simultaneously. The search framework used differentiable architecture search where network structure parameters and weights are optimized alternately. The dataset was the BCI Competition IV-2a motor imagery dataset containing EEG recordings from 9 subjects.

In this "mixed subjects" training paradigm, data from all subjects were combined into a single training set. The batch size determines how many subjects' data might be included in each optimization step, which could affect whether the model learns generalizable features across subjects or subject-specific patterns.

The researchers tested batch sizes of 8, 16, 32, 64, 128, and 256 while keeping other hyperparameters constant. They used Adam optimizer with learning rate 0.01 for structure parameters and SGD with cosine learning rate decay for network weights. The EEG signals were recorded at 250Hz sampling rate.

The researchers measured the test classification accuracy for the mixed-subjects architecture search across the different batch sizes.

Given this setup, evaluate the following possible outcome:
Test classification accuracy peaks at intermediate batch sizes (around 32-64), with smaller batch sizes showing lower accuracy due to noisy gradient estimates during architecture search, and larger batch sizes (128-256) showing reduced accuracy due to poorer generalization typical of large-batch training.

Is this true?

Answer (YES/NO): NO